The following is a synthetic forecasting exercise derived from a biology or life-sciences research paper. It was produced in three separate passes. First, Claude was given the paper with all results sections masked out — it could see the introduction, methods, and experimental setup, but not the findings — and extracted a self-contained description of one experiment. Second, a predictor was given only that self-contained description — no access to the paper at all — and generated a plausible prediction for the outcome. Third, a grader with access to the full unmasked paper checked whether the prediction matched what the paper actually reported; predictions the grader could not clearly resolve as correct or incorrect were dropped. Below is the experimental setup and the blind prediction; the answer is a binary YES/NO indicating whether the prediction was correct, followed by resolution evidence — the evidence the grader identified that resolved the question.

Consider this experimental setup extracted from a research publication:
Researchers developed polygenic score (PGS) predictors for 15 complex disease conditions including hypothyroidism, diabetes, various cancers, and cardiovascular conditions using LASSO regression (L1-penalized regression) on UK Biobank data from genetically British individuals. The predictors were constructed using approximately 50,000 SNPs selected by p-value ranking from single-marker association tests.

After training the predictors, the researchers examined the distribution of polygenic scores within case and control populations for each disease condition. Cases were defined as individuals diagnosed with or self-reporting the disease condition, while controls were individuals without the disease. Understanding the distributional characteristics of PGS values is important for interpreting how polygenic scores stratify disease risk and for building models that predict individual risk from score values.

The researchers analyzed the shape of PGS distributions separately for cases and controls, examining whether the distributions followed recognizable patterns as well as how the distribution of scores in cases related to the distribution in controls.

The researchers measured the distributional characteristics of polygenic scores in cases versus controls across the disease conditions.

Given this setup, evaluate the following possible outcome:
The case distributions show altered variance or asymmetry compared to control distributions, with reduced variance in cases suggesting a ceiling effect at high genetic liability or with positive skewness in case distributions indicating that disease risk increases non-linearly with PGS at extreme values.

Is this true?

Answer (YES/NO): NO